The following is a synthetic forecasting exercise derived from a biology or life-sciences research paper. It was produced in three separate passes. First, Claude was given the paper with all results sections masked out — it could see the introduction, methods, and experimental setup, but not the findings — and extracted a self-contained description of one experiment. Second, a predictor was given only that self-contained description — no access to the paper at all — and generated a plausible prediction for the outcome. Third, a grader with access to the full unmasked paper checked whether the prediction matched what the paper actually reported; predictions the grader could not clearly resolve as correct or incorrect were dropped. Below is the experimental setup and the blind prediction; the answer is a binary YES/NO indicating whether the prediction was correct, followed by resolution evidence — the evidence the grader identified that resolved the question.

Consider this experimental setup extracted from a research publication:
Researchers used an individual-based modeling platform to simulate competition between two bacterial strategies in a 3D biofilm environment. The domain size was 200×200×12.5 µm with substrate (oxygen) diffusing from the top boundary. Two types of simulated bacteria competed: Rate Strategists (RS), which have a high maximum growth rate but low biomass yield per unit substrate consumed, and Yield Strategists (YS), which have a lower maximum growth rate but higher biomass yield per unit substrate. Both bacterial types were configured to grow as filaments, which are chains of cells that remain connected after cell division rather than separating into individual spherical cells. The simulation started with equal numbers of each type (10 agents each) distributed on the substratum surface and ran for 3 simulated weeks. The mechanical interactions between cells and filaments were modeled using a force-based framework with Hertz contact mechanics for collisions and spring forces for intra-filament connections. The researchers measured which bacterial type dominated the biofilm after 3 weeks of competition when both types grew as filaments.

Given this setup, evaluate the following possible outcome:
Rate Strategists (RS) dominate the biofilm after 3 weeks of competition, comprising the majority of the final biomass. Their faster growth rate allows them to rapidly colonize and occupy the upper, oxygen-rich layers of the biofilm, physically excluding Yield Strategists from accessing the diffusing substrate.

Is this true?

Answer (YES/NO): NO